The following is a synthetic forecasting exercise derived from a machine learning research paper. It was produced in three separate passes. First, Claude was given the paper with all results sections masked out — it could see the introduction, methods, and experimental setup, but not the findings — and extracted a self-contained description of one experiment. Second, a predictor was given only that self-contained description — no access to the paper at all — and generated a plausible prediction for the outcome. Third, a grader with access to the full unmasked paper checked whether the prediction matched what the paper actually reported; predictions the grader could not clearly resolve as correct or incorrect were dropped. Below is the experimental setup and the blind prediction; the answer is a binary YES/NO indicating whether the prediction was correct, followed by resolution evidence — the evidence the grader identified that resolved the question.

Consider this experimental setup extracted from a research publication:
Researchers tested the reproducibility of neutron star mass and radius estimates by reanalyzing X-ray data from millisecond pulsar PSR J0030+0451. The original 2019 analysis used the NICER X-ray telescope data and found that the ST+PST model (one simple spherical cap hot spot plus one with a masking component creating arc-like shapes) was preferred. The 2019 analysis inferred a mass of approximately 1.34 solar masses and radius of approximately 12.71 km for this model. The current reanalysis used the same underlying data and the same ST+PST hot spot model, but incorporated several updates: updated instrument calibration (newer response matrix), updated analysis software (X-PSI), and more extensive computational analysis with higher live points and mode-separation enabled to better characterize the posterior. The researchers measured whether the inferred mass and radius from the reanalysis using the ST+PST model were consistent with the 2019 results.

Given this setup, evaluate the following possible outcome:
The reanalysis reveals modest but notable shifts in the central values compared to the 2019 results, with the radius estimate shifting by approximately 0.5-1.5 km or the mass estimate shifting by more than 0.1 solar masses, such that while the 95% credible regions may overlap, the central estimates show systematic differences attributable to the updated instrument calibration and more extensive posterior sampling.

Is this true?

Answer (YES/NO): NO